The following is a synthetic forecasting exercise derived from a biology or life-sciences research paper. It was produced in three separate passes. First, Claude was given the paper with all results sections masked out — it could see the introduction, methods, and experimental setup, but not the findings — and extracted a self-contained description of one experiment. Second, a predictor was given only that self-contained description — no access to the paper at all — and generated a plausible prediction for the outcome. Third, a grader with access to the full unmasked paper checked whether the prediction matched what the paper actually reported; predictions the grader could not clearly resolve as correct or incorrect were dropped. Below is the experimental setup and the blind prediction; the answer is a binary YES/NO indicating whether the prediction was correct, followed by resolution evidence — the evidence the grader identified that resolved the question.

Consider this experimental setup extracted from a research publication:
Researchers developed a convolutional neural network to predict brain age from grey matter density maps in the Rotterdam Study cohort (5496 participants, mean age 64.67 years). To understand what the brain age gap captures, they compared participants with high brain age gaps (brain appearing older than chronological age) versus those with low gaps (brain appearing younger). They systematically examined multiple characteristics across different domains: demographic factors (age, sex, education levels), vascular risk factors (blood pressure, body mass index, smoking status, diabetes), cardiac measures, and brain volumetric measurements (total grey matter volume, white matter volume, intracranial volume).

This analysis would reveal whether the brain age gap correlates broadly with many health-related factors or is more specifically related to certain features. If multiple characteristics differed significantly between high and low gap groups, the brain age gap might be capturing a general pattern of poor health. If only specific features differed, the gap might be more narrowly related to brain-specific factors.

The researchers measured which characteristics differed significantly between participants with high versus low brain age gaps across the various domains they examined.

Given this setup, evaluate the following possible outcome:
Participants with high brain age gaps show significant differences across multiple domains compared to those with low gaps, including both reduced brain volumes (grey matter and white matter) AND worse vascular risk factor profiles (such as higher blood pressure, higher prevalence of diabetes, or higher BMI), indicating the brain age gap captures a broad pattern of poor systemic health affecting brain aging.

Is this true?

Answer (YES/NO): NO